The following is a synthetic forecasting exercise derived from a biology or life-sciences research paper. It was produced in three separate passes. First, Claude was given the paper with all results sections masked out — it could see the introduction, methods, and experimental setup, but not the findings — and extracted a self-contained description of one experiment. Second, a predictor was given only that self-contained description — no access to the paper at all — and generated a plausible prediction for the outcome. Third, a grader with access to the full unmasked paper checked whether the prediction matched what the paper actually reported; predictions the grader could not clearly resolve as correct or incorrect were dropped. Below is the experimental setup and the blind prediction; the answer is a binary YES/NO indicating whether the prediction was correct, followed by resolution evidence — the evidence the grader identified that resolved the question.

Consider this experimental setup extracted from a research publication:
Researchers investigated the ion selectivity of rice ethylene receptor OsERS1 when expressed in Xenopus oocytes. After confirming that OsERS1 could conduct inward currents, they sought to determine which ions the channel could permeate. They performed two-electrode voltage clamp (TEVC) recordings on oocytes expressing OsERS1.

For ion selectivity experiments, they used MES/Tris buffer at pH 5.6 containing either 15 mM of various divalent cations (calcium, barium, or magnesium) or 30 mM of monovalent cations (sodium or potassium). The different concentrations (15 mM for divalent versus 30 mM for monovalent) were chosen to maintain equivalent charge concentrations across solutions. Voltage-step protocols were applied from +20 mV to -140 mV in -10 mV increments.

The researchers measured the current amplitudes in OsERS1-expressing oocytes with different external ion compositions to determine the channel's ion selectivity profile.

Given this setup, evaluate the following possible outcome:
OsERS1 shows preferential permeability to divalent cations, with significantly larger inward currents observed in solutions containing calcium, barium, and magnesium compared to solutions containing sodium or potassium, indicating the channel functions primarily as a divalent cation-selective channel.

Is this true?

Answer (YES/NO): NO